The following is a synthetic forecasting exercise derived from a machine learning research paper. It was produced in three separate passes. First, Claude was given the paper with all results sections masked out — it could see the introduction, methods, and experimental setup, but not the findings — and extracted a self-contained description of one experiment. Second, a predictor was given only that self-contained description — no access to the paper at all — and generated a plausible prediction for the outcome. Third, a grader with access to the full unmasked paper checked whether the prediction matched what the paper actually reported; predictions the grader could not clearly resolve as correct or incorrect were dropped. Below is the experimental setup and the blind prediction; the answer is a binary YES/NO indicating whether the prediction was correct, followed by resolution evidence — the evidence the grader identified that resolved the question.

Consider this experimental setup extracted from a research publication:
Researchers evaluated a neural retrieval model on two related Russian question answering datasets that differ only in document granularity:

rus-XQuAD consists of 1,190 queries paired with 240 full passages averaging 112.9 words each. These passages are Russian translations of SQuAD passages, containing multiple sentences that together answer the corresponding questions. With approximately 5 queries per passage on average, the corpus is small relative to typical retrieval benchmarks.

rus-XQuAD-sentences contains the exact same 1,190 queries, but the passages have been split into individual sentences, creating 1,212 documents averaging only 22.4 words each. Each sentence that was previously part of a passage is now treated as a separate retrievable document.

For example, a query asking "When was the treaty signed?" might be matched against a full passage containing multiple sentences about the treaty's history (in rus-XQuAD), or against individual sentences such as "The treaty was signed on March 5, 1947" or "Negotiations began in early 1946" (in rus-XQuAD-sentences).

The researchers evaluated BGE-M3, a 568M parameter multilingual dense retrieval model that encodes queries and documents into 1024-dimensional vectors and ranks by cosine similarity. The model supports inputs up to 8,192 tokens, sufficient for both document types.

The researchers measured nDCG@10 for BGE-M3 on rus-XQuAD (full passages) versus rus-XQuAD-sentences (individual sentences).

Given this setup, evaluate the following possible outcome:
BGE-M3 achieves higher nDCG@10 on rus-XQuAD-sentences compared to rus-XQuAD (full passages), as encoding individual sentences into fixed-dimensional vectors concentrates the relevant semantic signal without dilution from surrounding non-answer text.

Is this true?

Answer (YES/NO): NO